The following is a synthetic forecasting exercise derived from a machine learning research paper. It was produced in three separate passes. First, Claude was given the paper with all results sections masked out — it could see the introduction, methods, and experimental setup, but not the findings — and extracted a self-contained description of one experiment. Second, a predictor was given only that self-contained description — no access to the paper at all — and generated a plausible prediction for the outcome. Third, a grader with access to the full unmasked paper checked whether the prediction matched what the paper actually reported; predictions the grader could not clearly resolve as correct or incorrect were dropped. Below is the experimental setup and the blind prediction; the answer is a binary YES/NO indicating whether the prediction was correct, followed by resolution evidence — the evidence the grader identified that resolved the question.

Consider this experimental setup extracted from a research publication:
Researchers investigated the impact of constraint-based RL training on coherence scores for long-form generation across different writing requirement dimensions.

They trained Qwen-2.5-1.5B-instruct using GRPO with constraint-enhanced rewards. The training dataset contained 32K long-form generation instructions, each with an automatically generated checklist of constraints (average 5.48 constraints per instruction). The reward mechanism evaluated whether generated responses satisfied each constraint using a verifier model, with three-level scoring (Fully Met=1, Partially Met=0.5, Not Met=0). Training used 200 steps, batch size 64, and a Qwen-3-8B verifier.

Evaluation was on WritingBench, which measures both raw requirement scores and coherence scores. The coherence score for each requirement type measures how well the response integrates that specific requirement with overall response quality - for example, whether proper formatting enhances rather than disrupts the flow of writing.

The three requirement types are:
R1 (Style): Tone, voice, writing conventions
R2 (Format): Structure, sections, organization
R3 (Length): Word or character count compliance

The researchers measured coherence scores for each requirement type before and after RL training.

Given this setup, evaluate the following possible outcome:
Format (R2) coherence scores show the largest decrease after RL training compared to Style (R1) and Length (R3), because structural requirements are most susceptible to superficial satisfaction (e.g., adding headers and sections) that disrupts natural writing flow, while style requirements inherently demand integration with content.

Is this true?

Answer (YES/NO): NO